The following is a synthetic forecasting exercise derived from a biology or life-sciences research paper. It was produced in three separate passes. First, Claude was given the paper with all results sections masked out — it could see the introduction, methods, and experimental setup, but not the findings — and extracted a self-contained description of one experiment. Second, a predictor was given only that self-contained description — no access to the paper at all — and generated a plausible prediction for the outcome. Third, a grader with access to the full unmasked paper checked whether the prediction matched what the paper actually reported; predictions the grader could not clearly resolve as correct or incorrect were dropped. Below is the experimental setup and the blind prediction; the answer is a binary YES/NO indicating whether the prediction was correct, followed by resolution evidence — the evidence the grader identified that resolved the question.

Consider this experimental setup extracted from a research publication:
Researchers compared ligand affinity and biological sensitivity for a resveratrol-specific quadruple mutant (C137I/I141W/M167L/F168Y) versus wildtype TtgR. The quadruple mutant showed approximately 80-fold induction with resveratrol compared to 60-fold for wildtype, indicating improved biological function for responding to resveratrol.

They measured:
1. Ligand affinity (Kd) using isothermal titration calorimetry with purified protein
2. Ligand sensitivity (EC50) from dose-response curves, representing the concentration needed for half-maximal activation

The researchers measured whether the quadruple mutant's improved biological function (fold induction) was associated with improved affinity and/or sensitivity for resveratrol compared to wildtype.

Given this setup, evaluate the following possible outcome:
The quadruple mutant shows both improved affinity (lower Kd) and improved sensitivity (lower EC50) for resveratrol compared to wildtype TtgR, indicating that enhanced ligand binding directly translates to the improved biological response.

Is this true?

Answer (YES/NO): NO